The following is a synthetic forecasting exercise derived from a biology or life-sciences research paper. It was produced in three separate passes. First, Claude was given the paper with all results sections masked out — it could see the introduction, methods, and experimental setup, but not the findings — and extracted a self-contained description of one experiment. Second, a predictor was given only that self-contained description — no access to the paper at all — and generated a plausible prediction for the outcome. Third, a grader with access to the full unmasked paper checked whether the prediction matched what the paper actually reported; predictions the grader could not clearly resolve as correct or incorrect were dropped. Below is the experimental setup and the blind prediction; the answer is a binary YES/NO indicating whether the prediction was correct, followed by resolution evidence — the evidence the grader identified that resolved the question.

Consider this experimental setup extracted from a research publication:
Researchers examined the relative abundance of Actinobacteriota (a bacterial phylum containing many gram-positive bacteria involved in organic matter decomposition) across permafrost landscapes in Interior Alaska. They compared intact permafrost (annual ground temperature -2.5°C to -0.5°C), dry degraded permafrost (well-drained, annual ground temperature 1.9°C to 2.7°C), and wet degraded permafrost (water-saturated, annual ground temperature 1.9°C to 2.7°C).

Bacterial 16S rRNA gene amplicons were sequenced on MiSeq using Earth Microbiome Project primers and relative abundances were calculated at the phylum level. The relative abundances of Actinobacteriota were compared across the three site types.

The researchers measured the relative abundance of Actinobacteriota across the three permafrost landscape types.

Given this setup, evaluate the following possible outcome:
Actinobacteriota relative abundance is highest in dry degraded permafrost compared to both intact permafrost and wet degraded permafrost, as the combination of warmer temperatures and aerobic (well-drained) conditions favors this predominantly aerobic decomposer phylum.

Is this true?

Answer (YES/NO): YES